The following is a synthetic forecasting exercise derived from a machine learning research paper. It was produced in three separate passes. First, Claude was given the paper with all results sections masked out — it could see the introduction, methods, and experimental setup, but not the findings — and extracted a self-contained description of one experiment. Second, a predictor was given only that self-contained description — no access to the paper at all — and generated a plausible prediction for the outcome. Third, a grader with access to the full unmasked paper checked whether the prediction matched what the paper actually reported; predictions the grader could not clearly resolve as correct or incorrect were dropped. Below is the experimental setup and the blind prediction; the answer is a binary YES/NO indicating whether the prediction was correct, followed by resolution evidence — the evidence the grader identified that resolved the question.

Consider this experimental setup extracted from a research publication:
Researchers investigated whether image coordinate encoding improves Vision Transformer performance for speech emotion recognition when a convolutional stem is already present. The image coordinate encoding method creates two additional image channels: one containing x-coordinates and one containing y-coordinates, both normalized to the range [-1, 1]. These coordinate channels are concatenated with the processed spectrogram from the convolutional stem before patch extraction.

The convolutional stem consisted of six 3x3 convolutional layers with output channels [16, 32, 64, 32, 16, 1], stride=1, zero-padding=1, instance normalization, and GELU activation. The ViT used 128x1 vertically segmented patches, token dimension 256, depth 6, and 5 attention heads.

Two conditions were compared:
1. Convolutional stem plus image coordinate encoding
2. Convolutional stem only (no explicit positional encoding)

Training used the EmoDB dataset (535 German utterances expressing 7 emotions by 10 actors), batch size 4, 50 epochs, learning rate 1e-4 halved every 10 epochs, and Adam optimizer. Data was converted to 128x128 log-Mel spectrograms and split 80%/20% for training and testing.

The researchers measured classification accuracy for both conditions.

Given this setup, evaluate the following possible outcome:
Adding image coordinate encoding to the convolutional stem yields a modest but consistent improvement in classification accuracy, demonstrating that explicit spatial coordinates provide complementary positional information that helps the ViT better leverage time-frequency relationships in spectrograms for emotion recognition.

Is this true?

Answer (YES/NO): YES